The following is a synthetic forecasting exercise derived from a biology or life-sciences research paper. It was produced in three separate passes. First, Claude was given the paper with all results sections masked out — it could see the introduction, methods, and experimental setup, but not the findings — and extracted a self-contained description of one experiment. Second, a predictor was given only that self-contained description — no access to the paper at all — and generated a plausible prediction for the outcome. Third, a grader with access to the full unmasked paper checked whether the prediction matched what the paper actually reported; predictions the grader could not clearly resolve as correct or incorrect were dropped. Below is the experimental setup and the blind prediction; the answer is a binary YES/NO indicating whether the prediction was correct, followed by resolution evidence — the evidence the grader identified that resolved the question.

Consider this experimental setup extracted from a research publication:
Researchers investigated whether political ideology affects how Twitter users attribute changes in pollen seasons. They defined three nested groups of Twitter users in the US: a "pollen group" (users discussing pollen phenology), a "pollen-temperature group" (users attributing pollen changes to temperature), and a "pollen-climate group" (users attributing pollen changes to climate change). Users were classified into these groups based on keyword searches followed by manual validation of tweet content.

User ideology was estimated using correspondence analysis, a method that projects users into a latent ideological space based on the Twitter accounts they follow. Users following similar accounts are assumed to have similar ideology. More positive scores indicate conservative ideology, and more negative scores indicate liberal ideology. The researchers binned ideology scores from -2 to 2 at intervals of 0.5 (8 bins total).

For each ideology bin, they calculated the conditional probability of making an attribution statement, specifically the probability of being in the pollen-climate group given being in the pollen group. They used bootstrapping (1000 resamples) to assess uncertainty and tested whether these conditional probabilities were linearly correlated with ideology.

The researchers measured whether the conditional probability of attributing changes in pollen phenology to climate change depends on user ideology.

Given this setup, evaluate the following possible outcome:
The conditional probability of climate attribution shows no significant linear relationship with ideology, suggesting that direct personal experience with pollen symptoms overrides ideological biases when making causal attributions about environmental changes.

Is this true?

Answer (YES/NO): NO